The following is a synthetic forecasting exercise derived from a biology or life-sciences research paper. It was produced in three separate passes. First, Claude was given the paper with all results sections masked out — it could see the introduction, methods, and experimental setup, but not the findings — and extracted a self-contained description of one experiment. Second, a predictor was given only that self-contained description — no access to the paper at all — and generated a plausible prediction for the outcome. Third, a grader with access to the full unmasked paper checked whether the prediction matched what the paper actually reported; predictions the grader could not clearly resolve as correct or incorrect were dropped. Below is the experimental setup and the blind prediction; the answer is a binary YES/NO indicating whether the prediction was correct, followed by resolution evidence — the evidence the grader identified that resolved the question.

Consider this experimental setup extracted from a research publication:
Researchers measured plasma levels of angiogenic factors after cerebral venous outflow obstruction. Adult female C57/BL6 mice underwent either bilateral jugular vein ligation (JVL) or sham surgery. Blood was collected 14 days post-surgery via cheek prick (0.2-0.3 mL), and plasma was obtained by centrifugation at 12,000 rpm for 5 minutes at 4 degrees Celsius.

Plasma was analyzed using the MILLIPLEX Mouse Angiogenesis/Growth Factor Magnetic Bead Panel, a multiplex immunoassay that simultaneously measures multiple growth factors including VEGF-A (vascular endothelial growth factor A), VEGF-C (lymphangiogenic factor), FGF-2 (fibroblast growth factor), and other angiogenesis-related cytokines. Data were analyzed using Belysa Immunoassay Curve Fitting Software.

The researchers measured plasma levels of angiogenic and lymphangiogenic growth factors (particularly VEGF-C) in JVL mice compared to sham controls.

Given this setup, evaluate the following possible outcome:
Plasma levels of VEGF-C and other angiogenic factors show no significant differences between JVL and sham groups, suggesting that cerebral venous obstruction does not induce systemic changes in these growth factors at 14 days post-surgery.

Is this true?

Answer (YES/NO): NO